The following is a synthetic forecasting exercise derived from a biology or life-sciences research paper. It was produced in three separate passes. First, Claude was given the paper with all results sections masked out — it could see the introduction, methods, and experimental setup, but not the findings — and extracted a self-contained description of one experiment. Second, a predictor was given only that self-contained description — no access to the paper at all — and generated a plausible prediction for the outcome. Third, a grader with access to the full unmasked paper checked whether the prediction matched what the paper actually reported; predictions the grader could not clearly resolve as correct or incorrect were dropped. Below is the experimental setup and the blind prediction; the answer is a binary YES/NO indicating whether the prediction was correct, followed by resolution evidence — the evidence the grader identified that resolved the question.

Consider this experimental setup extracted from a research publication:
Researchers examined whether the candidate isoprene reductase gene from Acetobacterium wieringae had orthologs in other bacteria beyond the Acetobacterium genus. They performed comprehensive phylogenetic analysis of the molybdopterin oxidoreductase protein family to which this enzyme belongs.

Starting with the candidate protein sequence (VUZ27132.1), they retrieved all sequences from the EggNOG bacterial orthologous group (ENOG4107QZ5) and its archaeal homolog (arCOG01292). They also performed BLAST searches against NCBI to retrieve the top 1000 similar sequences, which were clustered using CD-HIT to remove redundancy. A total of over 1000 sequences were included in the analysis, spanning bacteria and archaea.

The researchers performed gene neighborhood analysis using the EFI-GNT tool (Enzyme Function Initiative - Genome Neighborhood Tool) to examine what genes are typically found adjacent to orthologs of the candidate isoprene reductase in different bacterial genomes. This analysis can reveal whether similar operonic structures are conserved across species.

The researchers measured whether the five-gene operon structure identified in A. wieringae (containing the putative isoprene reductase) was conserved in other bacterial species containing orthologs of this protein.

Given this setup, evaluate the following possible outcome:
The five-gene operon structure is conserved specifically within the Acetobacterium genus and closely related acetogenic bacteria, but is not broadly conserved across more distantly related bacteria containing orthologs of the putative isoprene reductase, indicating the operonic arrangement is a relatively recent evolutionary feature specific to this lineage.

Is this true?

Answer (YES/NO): NO